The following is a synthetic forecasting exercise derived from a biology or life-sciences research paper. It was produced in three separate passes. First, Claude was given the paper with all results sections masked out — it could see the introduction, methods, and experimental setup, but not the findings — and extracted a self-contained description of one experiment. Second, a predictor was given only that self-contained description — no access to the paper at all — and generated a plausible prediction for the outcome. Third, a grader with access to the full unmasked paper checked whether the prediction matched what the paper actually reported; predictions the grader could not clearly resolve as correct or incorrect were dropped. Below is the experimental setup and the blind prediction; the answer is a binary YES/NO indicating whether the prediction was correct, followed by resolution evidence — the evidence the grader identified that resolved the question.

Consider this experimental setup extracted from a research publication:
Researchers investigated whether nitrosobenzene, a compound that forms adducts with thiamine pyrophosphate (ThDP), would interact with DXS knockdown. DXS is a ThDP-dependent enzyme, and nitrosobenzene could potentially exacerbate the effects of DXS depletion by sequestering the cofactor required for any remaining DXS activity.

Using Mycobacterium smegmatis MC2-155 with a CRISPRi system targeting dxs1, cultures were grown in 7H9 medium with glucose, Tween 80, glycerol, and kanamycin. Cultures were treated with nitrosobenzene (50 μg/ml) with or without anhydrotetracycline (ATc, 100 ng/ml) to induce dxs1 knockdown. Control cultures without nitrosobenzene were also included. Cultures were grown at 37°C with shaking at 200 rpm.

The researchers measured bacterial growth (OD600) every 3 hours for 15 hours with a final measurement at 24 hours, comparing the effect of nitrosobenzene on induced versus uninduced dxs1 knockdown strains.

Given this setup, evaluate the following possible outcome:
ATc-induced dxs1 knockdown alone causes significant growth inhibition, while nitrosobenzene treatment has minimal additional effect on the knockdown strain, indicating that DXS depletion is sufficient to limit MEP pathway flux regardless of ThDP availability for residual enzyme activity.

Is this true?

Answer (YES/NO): NO